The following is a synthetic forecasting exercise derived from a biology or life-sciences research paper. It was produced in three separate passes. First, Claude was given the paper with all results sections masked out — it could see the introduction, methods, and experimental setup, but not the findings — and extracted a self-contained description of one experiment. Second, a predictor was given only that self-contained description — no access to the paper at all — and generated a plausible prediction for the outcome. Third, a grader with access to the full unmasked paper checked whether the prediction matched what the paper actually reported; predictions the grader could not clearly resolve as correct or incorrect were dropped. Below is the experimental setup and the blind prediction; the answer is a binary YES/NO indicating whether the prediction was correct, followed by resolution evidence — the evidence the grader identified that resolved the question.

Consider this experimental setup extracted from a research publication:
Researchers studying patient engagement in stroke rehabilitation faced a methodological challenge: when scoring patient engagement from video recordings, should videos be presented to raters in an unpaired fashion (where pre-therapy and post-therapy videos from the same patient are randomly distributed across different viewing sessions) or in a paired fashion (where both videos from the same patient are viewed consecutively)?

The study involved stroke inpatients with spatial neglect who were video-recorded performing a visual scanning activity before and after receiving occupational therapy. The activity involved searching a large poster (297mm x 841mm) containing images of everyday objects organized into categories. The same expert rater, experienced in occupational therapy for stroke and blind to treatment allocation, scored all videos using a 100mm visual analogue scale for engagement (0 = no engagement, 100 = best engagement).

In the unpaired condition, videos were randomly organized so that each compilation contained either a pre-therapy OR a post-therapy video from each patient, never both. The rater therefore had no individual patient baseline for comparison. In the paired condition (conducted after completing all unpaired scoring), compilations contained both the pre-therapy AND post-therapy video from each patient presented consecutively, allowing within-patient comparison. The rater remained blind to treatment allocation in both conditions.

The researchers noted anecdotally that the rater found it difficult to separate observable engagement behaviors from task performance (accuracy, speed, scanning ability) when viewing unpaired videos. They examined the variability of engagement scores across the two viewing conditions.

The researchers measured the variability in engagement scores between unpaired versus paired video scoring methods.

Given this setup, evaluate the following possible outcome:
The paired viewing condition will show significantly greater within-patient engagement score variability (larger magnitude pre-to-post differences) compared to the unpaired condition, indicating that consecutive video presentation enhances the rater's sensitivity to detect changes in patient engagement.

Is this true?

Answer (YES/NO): NO